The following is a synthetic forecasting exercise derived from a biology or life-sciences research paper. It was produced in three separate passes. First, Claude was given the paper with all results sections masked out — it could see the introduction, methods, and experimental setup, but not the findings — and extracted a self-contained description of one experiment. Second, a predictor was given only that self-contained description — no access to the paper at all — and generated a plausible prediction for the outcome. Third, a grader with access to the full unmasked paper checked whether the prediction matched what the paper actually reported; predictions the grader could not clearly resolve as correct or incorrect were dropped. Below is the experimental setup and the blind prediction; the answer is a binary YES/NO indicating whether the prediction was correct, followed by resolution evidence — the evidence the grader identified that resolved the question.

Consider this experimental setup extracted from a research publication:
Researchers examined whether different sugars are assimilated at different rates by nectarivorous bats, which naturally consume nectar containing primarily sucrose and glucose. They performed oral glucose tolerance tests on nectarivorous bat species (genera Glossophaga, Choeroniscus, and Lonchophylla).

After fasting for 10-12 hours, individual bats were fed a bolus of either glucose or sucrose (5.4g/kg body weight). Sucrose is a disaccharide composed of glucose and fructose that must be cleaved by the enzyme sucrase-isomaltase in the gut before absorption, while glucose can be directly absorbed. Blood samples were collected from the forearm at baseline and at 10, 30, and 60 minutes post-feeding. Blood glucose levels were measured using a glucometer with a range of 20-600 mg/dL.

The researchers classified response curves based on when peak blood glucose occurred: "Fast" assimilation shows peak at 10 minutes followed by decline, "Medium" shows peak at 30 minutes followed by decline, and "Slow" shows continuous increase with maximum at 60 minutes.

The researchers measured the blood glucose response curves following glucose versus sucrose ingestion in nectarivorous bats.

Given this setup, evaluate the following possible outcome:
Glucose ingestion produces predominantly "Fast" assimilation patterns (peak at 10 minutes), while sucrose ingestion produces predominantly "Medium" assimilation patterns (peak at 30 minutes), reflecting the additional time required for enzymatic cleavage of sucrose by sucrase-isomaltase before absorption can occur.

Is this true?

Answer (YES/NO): NO